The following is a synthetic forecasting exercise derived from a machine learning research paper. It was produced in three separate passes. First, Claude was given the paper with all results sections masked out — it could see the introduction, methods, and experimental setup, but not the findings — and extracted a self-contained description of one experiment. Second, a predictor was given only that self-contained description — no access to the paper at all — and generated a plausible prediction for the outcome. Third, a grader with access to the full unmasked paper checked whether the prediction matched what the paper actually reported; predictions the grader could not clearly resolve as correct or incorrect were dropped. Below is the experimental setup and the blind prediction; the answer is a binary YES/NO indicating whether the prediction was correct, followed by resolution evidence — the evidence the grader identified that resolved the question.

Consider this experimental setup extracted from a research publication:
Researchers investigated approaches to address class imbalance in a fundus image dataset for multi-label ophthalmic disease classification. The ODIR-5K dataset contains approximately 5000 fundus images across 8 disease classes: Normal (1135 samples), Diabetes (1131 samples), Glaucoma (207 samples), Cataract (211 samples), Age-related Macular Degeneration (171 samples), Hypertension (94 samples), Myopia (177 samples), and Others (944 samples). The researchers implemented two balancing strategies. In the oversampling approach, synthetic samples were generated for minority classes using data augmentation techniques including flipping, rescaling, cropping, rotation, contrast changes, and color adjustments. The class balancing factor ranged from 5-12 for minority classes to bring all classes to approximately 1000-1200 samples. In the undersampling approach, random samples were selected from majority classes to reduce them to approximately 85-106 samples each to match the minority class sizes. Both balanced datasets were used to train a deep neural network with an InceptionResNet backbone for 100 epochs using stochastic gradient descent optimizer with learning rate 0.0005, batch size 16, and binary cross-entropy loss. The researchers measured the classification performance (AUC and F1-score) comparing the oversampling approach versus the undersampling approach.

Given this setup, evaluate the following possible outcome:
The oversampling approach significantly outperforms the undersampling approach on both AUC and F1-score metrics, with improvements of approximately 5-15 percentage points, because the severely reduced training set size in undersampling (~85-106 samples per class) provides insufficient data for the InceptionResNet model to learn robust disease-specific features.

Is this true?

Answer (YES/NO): NO